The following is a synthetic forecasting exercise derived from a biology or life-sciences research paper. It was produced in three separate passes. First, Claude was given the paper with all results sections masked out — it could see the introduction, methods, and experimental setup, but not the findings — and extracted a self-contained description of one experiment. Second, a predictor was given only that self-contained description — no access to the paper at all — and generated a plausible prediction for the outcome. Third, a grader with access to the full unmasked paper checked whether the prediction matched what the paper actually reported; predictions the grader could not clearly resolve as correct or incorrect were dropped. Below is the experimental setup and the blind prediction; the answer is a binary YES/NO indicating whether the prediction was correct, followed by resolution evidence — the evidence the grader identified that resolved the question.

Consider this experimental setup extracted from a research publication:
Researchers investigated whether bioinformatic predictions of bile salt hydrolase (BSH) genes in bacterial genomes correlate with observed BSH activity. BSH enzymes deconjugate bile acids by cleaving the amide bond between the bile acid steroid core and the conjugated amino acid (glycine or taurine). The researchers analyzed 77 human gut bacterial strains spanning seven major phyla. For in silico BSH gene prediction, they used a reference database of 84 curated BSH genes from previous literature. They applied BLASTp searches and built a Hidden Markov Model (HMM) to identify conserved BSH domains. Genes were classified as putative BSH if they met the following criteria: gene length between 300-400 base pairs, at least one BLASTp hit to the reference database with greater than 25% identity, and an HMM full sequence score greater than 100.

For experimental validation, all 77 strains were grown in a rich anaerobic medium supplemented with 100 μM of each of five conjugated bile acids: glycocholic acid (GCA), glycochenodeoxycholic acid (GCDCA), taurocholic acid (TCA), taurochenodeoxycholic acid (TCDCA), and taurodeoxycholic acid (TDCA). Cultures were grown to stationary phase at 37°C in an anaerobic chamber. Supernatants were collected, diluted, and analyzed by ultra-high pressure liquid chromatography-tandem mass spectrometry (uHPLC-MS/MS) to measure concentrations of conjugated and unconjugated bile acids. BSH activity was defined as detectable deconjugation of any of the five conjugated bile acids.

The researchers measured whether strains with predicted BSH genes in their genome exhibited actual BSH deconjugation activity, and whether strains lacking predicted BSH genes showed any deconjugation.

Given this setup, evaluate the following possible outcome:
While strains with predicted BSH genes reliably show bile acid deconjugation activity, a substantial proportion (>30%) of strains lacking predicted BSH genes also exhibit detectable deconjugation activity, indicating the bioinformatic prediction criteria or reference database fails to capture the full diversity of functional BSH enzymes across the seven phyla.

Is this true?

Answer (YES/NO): YES